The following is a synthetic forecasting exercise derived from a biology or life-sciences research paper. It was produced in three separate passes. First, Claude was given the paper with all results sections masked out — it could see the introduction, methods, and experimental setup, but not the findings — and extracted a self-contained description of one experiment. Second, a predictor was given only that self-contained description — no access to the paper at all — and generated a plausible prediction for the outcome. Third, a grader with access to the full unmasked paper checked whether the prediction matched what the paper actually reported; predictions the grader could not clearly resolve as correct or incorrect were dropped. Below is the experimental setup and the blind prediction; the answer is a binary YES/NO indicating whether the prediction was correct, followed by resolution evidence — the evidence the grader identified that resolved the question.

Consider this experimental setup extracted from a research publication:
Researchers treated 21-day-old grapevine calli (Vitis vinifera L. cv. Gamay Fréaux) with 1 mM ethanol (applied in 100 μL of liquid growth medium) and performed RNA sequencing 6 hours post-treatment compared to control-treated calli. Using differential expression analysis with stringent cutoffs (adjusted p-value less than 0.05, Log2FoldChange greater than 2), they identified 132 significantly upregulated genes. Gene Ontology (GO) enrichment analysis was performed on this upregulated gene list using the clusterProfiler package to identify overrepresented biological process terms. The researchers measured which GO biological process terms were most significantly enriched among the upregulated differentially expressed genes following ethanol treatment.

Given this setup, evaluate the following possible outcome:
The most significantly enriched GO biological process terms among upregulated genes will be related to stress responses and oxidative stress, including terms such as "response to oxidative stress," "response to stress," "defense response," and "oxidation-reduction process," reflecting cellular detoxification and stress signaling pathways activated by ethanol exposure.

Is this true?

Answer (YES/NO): NO